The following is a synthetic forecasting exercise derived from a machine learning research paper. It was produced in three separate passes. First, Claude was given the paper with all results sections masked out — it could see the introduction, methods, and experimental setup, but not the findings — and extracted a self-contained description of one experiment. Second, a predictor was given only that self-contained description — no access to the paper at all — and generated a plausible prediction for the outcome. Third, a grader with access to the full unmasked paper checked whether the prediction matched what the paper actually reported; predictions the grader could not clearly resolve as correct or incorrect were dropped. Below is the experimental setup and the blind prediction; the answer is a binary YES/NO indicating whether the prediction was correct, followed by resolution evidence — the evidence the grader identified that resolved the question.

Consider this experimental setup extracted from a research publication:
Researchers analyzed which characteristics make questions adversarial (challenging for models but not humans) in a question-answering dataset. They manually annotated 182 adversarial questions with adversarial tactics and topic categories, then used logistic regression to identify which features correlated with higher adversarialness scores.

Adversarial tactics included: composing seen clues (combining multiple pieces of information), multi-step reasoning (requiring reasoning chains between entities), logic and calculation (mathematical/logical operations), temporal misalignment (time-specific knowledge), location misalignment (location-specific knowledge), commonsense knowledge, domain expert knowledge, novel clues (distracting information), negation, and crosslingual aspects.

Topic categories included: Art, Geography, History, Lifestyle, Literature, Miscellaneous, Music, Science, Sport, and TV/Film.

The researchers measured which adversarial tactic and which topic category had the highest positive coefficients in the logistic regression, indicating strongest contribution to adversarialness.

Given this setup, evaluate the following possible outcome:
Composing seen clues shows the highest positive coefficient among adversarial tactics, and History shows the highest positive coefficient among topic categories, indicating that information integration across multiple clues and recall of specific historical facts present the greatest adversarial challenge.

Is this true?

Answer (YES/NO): NO